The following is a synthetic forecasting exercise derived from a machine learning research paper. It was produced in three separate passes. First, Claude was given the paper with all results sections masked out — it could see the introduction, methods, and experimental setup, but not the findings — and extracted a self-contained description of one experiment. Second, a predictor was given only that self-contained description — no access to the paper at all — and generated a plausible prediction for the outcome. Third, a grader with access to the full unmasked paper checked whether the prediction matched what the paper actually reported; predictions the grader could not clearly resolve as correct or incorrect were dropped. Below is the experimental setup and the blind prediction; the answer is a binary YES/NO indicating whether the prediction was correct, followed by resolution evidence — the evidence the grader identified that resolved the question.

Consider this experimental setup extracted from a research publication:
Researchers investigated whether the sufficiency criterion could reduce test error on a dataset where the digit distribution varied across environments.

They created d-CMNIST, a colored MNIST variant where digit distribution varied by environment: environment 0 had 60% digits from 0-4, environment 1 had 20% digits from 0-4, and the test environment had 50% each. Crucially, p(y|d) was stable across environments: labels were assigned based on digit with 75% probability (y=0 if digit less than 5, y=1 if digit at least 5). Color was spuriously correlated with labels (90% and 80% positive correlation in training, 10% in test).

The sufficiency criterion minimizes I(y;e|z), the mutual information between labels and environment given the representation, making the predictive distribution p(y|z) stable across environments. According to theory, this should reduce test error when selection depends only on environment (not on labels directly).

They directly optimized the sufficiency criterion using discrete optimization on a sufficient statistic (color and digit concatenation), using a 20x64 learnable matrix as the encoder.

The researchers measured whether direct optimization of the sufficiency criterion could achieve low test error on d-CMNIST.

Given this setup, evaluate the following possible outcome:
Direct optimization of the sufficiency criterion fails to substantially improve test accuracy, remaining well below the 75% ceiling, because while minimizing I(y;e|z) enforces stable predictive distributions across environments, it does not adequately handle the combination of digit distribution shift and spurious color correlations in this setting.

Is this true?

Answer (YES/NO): NO